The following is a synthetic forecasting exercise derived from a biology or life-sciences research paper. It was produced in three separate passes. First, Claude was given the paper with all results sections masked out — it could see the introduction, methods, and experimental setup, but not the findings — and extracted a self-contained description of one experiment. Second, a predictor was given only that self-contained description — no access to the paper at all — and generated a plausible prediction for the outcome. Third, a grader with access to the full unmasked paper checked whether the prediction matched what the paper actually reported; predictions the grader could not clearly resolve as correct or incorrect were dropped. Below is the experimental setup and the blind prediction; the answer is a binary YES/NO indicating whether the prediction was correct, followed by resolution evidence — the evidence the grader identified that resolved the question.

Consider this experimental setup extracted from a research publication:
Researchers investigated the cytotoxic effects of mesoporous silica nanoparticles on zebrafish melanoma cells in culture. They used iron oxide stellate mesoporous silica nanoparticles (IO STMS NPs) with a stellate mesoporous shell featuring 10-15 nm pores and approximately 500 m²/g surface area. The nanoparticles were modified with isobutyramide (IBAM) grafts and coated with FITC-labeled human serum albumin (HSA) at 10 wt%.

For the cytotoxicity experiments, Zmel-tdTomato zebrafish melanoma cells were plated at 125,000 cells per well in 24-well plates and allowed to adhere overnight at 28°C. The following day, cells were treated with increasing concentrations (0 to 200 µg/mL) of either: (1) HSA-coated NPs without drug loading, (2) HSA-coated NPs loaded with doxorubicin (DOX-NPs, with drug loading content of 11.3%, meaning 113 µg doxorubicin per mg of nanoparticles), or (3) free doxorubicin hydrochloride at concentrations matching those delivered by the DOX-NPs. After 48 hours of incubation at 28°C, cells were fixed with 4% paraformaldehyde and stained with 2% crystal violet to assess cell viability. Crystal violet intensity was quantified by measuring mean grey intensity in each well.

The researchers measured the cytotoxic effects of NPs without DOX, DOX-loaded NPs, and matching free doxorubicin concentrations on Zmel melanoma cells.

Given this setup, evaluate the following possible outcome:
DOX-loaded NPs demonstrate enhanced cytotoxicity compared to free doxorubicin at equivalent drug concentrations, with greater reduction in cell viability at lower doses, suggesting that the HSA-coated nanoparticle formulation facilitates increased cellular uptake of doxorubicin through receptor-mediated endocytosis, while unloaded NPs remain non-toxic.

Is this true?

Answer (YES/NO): NO